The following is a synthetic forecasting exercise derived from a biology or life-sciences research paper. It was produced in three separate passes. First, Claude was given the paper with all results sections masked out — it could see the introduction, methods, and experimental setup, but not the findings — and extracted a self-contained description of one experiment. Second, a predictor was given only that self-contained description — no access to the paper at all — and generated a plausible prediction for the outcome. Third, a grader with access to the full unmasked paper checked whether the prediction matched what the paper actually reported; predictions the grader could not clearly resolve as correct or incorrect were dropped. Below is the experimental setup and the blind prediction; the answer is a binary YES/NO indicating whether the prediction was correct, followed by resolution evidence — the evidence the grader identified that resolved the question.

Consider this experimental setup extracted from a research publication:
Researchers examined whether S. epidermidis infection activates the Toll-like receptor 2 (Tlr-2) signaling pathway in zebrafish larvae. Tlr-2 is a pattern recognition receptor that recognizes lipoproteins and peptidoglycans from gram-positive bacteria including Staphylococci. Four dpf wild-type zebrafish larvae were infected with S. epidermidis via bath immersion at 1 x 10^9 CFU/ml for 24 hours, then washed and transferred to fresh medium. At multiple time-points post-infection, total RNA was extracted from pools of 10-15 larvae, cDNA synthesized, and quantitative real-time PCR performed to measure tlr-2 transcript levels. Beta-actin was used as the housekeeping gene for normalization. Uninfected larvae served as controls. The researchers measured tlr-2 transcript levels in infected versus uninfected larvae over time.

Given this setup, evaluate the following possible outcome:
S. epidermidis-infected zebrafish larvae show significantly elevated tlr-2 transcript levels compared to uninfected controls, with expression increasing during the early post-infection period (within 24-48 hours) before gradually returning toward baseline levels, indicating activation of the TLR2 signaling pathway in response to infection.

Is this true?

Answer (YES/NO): YES